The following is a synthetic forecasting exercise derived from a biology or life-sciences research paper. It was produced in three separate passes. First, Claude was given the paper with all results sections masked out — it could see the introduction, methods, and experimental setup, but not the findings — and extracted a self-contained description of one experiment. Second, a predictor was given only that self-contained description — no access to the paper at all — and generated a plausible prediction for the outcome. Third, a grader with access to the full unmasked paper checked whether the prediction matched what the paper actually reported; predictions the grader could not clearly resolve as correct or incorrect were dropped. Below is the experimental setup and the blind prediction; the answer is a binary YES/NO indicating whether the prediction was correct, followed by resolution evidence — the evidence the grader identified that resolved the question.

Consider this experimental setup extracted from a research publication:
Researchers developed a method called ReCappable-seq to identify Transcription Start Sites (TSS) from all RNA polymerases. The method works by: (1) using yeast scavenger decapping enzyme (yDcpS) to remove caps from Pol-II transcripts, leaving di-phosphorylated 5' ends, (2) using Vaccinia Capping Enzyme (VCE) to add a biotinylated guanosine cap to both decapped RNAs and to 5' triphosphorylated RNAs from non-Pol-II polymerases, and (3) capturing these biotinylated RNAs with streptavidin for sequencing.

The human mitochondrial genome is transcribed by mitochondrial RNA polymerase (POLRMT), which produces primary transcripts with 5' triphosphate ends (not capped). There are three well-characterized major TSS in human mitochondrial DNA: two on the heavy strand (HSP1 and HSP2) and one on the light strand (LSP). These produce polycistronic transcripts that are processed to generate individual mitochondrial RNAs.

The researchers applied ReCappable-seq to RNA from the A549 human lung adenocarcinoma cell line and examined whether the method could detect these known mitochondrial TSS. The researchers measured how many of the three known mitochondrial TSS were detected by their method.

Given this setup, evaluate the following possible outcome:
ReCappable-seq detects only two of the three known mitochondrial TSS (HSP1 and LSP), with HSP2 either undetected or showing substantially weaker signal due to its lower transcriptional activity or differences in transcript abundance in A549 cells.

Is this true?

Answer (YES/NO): YES